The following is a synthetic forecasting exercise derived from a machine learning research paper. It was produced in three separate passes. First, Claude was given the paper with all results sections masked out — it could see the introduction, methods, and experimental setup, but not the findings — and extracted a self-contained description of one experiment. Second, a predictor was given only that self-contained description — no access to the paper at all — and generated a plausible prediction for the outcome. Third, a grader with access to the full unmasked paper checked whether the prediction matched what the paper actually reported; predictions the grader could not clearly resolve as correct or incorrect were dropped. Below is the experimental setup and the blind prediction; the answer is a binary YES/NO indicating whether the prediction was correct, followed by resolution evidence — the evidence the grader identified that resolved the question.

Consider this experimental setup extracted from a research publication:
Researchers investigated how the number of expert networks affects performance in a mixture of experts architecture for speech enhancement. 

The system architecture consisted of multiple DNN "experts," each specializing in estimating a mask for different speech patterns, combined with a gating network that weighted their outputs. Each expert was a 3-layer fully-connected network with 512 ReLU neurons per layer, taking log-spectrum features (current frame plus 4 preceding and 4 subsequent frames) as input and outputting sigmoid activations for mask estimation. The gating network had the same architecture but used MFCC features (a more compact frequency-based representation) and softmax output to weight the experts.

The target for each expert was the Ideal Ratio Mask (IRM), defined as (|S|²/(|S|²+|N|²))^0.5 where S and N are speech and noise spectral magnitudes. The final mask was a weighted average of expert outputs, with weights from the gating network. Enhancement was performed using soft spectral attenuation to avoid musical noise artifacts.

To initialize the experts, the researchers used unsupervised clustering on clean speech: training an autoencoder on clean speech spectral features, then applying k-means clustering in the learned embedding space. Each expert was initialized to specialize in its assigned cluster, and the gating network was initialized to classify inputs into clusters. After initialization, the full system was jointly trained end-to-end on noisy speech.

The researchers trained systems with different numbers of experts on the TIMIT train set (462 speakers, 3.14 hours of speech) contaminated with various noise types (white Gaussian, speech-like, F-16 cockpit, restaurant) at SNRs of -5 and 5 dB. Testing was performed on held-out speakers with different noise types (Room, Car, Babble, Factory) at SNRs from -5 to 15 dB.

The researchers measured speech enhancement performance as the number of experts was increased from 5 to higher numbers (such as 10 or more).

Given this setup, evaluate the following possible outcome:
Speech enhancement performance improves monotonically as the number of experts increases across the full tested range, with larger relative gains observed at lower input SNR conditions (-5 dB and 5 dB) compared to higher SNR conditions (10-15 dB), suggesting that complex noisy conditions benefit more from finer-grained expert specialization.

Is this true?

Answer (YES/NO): NO